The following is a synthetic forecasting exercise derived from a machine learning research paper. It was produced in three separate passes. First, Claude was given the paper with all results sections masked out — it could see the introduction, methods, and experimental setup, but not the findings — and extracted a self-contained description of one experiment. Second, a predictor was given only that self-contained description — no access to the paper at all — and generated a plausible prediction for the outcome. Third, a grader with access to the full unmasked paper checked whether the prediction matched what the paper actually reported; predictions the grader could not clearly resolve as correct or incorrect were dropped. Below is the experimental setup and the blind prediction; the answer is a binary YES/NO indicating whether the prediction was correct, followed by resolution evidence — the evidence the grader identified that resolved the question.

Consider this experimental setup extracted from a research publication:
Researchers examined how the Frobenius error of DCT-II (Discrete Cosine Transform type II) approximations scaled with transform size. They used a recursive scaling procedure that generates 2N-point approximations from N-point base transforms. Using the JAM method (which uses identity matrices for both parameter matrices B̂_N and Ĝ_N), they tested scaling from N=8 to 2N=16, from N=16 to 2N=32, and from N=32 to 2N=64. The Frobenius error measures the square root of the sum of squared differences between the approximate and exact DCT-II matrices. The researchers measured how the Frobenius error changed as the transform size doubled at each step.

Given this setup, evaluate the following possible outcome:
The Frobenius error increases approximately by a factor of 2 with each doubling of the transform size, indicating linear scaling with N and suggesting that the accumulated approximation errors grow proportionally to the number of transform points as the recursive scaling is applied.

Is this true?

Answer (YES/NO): NO